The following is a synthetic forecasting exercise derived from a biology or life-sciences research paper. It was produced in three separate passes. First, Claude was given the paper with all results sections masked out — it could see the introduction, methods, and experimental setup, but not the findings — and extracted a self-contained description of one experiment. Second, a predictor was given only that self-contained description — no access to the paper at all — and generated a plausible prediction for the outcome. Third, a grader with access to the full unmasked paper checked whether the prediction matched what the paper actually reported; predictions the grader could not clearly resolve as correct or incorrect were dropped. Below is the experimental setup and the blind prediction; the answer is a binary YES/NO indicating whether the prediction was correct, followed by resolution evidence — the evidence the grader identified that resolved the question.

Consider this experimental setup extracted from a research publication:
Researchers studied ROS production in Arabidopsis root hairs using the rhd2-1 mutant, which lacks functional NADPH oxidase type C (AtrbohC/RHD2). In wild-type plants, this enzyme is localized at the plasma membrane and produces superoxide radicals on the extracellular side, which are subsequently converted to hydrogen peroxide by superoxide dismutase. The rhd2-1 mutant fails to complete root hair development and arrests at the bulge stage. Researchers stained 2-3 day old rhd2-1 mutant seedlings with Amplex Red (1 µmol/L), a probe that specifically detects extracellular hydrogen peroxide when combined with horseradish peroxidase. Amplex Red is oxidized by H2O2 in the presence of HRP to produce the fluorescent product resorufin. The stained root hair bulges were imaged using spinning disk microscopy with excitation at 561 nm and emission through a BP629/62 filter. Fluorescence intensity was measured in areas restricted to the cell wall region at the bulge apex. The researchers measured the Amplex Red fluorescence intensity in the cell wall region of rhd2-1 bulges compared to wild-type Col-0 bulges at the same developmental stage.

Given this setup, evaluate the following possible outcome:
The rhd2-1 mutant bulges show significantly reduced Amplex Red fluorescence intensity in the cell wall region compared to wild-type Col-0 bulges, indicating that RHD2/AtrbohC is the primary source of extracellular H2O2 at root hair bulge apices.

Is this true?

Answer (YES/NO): YES